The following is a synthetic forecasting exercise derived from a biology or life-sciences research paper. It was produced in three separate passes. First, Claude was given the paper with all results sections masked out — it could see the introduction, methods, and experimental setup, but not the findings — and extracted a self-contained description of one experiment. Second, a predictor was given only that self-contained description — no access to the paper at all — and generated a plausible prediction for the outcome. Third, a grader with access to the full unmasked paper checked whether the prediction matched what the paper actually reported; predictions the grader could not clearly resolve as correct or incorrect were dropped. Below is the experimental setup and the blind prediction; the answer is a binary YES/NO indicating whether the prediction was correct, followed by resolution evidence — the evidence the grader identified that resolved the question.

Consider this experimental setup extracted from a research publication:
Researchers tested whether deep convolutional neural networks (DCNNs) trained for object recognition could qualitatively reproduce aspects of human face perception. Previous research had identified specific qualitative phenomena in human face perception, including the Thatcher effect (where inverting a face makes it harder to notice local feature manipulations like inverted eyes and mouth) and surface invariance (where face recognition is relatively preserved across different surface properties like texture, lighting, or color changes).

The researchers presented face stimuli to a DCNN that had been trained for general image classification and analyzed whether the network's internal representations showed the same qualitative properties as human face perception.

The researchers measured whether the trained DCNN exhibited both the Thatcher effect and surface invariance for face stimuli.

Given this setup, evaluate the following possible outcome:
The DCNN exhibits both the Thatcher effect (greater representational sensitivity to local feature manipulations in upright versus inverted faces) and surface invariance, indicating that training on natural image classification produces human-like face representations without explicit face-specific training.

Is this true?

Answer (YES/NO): NO